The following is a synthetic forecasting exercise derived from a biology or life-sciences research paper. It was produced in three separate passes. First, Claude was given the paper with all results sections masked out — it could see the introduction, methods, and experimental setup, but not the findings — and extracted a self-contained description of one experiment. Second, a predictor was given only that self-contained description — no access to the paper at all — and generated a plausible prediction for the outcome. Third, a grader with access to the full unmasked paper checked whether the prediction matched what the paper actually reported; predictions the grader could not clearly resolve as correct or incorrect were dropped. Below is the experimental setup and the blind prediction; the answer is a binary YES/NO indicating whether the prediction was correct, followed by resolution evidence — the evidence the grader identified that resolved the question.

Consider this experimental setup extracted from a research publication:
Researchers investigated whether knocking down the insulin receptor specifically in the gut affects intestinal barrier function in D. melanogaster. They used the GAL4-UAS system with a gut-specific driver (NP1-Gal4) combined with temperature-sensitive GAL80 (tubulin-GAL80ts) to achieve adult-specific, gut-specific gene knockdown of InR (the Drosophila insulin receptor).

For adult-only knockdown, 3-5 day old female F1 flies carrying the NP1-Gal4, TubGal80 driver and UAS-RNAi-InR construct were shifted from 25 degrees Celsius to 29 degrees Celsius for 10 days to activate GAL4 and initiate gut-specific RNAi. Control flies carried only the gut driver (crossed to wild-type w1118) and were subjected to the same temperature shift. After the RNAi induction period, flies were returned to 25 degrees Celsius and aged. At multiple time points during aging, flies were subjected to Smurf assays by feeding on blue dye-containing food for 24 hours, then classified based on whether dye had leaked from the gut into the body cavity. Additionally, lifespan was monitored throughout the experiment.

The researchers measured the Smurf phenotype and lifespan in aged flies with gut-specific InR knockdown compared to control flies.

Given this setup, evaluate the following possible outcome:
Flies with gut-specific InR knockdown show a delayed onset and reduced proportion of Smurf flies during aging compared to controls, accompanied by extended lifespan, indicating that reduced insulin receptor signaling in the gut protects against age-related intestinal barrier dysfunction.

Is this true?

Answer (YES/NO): YES